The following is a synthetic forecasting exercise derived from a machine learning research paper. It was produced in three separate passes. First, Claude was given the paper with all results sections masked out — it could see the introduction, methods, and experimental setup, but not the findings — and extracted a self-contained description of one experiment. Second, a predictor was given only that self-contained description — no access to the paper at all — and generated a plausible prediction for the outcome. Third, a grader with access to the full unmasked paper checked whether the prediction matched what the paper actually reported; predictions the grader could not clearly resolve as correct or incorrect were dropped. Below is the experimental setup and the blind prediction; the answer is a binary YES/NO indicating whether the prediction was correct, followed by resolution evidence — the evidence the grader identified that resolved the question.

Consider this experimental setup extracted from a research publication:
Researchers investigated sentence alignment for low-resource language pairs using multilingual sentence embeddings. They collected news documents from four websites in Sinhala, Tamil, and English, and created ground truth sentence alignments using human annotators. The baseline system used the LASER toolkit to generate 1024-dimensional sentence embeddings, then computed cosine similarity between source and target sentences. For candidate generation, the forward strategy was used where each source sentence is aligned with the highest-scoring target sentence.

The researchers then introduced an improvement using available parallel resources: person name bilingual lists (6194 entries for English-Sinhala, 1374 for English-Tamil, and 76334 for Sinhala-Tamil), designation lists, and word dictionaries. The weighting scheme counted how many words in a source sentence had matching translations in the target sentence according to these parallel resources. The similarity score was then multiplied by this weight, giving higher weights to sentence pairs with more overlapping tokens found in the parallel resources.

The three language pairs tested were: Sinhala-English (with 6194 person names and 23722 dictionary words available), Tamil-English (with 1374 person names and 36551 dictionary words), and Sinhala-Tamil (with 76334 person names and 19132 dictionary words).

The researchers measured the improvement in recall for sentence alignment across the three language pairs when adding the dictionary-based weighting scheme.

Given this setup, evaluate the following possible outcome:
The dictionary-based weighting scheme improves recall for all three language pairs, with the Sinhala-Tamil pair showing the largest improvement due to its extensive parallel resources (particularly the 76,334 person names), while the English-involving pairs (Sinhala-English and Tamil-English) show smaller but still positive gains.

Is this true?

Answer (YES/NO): NO